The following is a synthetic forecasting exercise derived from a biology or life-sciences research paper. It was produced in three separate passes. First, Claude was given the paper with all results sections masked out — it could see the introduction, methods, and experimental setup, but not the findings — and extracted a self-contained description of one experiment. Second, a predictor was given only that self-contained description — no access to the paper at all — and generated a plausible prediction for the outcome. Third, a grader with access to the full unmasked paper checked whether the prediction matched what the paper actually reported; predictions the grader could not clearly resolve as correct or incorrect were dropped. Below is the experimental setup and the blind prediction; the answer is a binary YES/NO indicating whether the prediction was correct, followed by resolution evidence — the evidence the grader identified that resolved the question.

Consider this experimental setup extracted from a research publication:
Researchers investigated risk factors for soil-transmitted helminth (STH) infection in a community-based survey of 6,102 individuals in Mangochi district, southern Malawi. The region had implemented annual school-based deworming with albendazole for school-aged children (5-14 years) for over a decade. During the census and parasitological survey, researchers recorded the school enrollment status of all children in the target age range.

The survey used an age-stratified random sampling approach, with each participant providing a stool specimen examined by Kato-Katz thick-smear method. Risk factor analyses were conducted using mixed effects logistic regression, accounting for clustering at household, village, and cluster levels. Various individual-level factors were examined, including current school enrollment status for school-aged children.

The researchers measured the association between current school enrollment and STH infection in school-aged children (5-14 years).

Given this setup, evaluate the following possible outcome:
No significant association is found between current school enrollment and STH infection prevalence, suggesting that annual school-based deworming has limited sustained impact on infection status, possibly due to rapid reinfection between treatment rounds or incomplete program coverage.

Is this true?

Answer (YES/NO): NO